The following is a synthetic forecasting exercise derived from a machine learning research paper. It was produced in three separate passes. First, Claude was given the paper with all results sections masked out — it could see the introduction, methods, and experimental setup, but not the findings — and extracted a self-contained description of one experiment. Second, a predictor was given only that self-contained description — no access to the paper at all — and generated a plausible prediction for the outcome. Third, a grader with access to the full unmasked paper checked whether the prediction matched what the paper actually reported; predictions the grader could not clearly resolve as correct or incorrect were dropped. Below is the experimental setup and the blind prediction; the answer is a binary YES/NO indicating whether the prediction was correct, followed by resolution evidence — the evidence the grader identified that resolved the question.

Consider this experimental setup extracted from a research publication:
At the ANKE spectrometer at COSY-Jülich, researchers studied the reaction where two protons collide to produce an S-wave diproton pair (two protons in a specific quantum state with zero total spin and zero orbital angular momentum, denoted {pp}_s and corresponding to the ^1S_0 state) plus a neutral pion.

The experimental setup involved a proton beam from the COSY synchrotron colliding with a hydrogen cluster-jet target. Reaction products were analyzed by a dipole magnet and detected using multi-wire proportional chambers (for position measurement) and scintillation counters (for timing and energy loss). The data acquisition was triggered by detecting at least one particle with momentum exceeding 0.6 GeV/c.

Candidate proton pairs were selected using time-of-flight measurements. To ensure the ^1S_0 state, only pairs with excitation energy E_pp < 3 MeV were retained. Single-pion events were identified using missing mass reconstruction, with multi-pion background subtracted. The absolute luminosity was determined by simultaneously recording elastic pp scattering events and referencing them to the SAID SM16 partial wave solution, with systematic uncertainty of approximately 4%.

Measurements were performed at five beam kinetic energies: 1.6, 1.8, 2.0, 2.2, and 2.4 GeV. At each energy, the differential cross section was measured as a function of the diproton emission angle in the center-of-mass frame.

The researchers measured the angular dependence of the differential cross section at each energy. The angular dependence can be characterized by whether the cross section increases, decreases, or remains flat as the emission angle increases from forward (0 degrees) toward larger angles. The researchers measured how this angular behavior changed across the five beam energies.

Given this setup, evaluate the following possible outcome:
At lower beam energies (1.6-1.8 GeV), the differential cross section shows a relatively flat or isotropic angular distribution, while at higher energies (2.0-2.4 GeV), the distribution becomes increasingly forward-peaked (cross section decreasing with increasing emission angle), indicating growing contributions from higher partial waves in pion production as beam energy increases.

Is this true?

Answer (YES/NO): NO